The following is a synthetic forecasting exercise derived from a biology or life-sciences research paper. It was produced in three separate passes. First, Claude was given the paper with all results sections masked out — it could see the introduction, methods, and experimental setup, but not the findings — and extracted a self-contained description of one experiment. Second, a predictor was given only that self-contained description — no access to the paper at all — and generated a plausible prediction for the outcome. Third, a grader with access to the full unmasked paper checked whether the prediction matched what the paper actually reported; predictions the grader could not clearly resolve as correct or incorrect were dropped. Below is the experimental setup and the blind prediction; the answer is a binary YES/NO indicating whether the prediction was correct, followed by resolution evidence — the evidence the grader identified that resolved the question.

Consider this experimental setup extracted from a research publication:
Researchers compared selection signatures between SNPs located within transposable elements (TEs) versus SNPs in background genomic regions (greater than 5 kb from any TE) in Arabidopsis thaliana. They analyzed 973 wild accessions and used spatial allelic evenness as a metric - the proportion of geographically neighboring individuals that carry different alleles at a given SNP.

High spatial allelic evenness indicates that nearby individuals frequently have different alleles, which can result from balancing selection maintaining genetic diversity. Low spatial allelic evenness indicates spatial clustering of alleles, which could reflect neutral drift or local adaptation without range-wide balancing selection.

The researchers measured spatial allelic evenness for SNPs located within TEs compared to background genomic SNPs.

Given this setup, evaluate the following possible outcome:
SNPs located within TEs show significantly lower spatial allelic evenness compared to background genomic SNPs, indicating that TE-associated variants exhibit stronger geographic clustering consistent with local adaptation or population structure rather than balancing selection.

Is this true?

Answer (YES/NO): YES